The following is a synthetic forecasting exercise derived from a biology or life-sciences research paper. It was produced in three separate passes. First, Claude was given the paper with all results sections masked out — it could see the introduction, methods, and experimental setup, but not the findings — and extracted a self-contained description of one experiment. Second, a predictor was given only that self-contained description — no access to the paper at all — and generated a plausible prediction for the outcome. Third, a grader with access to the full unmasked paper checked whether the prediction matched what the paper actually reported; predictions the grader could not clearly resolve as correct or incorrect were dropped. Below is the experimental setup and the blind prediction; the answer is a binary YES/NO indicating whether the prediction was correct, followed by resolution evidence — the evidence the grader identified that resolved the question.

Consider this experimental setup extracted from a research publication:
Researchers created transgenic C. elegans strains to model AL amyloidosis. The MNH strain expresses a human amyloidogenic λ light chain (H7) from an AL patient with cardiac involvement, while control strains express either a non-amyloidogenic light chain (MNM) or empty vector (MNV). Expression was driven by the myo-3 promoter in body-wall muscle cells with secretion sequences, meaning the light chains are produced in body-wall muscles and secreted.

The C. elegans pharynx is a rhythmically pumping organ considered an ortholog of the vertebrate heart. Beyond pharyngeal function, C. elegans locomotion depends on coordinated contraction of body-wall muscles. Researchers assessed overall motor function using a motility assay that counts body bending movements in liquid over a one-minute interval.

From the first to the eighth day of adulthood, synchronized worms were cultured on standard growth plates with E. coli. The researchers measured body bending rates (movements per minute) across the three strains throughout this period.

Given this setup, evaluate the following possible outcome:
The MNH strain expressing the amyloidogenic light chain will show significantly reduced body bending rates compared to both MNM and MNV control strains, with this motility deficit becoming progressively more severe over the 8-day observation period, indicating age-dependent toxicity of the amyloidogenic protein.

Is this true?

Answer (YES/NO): NO